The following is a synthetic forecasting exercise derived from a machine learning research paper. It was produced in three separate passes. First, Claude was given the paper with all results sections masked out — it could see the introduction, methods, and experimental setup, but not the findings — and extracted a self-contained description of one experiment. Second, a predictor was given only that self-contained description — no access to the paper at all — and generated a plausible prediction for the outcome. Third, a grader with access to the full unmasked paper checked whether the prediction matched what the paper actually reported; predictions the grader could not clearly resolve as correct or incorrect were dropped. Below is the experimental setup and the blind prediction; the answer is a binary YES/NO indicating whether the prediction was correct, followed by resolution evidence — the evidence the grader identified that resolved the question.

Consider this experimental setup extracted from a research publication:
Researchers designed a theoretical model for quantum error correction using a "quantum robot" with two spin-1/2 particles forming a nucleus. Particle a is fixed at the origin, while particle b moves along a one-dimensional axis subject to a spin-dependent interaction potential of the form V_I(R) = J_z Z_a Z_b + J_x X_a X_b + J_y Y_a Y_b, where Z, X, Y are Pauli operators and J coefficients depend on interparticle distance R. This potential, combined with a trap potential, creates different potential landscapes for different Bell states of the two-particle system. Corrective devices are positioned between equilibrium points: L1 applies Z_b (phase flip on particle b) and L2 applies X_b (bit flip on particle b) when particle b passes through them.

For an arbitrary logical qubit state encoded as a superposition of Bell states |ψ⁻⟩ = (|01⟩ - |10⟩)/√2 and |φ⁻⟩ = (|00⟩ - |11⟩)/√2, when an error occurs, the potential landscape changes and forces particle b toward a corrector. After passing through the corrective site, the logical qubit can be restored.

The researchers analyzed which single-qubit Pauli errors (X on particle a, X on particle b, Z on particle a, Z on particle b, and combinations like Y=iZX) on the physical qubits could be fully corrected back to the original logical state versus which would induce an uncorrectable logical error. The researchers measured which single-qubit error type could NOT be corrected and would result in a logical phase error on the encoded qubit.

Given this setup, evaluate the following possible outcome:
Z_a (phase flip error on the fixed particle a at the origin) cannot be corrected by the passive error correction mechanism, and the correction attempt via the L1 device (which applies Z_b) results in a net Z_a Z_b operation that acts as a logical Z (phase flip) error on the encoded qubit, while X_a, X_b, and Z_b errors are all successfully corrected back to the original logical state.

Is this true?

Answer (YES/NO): YES